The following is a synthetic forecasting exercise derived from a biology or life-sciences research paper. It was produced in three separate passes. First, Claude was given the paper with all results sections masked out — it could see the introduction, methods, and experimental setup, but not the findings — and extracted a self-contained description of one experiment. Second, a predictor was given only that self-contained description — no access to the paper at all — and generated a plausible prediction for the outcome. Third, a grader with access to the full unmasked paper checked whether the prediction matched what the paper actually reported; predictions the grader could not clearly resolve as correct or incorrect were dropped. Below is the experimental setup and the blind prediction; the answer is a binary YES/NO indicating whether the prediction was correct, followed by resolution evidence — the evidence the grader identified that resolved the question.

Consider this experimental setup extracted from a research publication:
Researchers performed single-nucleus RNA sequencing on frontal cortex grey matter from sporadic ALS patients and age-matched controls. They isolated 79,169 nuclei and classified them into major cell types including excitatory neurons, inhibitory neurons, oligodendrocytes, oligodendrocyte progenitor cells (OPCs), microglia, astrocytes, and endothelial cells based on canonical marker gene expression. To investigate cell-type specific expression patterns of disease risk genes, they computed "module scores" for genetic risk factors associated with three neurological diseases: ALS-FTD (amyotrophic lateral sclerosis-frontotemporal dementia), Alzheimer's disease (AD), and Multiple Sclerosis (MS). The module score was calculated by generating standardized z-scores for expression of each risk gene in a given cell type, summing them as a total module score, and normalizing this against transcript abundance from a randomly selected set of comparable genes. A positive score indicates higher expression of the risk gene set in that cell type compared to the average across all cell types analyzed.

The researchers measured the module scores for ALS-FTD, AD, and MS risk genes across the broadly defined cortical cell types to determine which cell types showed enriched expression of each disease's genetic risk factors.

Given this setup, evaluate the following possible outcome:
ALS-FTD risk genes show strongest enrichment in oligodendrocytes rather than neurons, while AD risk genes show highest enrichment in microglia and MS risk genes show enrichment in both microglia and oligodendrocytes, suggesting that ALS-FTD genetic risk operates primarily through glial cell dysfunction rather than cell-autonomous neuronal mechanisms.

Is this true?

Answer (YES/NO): NO